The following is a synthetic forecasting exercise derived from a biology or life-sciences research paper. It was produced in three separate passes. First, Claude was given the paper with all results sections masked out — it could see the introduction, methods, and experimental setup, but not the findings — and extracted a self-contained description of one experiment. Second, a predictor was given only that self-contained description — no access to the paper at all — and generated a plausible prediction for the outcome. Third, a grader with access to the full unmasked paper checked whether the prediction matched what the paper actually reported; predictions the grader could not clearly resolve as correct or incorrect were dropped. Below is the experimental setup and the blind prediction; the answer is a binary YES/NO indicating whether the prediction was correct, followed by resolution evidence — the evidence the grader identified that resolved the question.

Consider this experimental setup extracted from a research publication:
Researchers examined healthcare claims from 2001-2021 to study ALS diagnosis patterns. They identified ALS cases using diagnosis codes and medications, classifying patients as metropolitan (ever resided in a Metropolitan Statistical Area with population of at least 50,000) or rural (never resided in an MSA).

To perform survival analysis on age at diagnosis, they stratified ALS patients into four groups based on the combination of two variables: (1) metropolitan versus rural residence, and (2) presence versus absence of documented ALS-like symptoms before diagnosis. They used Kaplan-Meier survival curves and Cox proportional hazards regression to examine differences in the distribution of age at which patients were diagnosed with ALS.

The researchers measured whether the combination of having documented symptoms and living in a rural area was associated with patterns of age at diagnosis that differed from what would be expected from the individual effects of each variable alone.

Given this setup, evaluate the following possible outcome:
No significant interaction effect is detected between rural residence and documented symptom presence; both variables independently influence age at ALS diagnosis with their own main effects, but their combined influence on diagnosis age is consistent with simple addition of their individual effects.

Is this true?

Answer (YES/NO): NO